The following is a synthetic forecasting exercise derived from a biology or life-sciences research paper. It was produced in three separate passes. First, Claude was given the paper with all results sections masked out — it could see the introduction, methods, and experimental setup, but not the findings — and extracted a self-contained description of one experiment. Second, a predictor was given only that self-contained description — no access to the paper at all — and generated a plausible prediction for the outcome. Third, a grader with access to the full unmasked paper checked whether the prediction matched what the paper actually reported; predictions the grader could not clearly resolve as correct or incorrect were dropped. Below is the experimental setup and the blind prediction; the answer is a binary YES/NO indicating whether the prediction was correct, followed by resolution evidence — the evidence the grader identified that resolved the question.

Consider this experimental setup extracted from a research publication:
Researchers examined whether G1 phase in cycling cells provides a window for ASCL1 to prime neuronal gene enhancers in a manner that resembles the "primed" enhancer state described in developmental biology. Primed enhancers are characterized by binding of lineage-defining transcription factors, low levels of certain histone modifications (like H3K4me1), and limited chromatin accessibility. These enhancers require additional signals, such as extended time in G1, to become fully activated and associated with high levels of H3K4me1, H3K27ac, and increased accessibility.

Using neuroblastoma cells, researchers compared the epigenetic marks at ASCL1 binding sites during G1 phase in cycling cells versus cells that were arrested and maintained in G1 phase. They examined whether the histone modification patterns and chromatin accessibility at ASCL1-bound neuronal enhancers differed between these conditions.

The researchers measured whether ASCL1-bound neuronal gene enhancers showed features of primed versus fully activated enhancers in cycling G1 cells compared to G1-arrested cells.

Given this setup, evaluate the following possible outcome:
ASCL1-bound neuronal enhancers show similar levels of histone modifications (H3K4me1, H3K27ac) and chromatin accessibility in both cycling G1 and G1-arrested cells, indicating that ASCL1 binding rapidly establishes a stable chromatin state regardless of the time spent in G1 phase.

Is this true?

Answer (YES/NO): NO